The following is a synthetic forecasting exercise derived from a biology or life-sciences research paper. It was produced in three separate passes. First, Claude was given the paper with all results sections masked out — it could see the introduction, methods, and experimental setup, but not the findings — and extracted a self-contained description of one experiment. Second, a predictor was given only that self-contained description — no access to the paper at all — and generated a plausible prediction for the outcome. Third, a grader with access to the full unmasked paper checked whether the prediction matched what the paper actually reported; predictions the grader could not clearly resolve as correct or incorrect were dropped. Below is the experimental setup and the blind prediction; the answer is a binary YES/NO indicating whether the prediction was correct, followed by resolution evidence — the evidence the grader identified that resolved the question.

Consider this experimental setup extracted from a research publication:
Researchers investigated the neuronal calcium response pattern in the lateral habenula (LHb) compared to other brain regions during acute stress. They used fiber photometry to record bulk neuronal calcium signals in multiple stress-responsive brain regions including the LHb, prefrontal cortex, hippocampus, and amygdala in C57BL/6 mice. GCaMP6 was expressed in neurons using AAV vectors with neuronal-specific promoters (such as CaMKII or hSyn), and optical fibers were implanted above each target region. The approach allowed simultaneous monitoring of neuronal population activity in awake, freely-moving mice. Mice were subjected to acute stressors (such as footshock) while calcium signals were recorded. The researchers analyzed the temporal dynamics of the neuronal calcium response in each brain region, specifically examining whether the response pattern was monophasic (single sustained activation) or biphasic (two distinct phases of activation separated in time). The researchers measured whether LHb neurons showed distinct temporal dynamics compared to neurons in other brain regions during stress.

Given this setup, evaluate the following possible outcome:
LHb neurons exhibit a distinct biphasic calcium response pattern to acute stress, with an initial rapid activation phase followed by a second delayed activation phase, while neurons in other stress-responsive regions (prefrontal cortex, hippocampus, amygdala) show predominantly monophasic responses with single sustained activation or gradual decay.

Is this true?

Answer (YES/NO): YES